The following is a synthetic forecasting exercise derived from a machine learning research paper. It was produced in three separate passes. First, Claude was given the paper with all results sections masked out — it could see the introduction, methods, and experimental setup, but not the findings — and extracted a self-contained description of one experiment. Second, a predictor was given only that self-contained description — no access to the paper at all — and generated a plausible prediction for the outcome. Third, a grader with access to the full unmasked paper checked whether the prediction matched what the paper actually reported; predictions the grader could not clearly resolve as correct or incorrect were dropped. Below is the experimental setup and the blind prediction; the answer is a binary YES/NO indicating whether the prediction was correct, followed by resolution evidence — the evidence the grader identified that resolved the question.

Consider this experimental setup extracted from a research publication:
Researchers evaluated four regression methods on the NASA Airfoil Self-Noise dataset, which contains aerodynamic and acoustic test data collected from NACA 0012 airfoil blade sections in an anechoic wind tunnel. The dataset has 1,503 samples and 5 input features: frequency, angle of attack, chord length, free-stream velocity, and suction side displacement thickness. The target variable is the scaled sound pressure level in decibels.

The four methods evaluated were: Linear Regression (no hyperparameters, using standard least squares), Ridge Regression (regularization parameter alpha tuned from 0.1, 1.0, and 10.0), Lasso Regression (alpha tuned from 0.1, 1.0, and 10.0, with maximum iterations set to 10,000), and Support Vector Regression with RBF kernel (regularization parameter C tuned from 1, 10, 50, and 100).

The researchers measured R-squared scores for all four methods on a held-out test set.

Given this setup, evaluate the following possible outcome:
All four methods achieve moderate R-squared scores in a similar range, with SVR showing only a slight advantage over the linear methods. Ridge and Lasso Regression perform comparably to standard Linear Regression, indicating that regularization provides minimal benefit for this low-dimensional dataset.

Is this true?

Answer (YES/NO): NO